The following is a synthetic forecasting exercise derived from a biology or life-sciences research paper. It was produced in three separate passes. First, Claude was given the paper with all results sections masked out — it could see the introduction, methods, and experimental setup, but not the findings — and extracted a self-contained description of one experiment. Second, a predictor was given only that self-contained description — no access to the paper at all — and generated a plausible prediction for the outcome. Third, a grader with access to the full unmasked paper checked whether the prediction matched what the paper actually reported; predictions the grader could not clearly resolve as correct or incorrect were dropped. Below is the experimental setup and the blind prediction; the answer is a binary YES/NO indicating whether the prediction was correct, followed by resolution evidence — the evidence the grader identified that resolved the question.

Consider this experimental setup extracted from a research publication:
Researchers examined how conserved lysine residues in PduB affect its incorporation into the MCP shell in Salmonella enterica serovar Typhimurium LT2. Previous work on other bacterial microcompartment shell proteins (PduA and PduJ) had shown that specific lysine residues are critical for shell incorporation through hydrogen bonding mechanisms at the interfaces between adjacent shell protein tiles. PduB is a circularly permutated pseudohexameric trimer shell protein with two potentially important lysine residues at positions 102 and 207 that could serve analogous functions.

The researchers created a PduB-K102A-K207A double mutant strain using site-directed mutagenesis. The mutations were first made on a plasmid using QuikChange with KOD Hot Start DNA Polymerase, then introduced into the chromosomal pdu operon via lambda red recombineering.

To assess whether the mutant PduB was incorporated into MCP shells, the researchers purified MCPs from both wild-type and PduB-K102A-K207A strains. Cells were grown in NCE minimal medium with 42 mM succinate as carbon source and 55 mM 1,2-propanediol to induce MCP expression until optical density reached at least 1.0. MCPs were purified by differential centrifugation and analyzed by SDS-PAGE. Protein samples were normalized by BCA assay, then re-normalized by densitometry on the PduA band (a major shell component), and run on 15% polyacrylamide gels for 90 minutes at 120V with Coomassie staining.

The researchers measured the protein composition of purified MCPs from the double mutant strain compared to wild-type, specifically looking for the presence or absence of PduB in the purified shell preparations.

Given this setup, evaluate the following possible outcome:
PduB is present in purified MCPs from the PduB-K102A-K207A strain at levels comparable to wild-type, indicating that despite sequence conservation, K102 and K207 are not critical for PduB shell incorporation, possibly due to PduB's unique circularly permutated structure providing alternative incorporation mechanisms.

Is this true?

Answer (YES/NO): NO